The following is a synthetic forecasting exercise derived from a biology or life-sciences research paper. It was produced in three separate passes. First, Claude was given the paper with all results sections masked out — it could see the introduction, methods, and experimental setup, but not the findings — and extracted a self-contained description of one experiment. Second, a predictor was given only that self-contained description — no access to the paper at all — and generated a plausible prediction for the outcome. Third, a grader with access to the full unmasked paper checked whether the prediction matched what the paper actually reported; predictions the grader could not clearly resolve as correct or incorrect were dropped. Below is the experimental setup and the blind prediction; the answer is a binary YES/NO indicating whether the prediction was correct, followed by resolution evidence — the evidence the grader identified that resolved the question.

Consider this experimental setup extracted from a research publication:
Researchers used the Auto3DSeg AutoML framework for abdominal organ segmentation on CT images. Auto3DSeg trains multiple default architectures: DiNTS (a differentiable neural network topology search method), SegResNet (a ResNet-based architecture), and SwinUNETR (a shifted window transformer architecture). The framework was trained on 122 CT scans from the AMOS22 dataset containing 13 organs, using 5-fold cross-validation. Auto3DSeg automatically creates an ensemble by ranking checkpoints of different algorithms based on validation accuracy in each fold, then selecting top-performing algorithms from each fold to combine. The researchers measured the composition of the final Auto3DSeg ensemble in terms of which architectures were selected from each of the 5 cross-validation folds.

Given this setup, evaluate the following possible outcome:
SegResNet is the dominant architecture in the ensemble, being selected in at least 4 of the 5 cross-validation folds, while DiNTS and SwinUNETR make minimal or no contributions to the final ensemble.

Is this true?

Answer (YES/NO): NO